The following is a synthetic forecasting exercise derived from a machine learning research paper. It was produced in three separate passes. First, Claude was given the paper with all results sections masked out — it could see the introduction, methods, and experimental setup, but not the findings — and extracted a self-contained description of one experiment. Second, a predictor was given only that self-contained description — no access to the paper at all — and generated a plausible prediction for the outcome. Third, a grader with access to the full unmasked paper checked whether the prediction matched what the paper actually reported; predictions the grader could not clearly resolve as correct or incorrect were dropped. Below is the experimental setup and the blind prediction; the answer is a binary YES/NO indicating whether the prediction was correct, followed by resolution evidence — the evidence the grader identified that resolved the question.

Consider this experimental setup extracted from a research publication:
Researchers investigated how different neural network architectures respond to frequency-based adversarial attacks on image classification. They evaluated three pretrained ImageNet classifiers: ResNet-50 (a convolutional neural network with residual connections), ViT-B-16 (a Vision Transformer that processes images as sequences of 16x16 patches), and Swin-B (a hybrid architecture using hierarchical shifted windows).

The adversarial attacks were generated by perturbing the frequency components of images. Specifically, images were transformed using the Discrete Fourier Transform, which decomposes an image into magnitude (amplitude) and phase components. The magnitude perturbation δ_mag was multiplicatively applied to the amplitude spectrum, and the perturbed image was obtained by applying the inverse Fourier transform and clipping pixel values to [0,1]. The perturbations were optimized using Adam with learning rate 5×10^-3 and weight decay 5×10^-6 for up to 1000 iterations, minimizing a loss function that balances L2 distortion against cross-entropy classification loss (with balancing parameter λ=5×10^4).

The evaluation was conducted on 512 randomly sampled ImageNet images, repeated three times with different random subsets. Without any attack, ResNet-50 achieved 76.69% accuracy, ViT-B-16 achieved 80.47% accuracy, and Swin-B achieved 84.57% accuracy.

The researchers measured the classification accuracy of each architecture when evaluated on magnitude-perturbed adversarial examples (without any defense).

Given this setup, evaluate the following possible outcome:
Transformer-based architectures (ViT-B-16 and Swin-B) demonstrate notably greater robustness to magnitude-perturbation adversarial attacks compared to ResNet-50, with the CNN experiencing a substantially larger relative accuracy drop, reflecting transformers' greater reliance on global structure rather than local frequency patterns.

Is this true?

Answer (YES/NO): NO